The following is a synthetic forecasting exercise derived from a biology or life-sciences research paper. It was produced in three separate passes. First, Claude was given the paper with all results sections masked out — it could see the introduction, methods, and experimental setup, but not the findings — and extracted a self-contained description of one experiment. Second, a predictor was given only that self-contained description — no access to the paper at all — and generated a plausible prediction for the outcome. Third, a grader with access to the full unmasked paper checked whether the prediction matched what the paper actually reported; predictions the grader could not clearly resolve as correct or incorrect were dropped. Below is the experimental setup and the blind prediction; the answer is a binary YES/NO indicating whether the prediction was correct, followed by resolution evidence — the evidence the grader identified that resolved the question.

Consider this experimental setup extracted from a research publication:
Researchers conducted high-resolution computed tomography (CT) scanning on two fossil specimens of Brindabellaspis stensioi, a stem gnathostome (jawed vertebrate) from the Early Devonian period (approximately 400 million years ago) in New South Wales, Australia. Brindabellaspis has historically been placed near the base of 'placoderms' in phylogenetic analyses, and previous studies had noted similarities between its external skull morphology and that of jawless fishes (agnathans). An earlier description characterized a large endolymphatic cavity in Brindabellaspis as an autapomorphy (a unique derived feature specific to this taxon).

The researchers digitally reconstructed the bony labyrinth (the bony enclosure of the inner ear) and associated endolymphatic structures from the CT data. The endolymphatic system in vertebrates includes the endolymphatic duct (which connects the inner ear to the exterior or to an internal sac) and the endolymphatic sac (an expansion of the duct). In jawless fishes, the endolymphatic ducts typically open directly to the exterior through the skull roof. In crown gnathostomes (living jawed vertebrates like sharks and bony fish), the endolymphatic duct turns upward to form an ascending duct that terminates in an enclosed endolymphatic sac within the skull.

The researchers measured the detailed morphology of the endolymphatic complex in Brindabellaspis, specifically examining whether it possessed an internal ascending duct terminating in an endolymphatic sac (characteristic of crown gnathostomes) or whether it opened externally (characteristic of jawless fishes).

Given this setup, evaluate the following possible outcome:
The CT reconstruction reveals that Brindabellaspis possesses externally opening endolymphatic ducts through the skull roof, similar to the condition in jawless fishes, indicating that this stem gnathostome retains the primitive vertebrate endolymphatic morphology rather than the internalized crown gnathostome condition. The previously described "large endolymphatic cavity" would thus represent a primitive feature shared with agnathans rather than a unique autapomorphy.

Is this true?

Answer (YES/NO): NO